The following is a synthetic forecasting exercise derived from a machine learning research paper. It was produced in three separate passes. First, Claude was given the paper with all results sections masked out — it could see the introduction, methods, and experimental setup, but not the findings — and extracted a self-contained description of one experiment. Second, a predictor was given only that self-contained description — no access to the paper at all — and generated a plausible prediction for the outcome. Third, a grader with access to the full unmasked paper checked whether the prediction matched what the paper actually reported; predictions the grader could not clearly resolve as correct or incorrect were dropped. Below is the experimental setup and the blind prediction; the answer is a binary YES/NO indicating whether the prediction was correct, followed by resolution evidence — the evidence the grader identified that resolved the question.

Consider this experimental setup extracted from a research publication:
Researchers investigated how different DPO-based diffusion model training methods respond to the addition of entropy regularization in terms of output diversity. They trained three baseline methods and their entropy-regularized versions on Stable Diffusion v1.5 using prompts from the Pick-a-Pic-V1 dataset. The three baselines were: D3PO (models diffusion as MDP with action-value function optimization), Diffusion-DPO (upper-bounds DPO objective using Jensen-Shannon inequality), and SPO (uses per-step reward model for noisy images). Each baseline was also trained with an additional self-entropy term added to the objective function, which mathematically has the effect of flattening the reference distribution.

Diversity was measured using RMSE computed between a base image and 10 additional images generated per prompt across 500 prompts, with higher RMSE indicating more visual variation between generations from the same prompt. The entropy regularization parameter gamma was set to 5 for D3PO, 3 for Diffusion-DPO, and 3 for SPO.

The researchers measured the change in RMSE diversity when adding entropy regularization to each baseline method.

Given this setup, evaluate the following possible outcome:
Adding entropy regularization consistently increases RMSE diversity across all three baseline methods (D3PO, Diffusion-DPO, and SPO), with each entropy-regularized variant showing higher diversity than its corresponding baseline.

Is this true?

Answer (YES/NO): NO